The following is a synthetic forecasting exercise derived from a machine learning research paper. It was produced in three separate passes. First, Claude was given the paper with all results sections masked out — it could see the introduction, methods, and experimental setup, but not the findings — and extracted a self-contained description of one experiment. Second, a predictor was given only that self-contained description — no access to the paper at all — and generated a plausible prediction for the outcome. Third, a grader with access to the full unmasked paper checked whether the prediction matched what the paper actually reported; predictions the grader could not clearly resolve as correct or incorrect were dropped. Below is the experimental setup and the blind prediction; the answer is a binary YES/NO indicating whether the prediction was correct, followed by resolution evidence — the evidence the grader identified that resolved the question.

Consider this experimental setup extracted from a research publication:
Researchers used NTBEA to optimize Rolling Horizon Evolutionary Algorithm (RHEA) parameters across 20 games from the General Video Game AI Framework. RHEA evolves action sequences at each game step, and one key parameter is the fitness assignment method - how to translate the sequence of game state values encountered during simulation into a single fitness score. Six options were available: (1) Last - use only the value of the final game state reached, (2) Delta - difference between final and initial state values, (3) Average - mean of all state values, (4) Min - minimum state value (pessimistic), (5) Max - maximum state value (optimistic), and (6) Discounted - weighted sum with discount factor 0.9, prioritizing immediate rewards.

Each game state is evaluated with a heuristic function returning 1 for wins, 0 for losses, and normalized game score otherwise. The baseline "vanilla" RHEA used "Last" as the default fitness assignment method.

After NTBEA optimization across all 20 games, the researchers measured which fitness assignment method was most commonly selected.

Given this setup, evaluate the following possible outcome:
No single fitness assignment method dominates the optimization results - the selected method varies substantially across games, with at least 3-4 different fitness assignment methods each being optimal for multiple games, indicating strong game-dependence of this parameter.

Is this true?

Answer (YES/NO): YES